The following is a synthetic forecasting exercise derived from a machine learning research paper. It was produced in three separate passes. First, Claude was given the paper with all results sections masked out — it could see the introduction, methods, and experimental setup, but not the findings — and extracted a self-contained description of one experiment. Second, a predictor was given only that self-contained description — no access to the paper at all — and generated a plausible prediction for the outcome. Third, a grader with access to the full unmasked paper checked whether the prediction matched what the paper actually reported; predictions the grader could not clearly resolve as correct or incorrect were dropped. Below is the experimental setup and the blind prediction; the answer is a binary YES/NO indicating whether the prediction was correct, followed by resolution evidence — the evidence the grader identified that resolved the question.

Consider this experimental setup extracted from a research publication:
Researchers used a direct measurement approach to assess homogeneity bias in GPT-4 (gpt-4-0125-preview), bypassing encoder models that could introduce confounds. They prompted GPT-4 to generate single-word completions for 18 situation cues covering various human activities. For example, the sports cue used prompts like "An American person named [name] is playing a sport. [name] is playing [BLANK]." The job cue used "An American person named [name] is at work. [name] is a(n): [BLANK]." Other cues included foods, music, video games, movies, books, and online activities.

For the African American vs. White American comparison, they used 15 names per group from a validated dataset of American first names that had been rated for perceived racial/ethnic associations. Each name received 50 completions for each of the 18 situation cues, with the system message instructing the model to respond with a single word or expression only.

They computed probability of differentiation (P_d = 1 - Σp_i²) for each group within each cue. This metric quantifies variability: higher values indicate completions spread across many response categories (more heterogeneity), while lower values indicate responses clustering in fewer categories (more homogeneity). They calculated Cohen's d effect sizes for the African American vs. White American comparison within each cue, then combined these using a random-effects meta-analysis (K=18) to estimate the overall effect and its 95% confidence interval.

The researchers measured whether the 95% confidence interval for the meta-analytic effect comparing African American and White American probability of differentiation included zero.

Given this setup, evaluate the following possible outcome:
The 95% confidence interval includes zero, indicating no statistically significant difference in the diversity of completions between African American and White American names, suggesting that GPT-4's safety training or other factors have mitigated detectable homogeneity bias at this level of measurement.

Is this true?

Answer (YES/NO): YES